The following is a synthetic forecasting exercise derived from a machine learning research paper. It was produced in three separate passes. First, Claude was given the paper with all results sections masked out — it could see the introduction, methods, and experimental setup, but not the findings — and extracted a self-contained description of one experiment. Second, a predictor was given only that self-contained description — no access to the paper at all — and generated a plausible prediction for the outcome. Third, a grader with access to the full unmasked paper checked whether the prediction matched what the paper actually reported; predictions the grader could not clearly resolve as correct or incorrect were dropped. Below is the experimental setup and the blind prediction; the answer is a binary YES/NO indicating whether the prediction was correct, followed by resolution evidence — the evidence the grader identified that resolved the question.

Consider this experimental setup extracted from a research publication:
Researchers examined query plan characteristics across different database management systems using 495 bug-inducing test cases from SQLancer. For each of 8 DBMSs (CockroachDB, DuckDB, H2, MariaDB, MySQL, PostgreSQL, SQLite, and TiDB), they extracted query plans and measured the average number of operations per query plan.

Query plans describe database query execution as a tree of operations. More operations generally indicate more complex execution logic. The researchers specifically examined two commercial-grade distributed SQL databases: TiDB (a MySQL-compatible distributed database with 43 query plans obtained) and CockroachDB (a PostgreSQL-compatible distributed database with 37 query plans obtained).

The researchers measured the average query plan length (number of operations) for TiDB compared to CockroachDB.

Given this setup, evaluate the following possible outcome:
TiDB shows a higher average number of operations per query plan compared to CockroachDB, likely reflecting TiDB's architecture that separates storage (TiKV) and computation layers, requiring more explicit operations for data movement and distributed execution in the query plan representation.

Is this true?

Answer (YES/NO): YES